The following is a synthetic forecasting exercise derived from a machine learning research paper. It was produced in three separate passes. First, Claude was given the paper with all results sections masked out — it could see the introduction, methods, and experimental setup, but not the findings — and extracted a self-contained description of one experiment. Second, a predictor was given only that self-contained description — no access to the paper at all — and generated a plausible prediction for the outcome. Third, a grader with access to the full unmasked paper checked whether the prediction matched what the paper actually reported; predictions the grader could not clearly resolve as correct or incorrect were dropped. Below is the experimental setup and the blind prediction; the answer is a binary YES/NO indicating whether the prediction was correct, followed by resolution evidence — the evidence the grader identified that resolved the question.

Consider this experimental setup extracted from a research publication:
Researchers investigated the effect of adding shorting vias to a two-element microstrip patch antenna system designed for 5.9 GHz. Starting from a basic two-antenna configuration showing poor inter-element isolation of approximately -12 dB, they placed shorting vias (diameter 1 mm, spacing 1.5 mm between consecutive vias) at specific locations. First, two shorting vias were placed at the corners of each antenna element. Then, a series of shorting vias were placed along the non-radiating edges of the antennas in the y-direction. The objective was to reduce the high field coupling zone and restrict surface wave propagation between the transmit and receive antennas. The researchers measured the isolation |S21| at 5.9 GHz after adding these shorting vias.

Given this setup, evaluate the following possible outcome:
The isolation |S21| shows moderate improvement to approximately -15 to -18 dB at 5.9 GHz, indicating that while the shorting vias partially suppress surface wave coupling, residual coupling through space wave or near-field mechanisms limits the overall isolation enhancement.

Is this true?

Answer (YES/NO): NO